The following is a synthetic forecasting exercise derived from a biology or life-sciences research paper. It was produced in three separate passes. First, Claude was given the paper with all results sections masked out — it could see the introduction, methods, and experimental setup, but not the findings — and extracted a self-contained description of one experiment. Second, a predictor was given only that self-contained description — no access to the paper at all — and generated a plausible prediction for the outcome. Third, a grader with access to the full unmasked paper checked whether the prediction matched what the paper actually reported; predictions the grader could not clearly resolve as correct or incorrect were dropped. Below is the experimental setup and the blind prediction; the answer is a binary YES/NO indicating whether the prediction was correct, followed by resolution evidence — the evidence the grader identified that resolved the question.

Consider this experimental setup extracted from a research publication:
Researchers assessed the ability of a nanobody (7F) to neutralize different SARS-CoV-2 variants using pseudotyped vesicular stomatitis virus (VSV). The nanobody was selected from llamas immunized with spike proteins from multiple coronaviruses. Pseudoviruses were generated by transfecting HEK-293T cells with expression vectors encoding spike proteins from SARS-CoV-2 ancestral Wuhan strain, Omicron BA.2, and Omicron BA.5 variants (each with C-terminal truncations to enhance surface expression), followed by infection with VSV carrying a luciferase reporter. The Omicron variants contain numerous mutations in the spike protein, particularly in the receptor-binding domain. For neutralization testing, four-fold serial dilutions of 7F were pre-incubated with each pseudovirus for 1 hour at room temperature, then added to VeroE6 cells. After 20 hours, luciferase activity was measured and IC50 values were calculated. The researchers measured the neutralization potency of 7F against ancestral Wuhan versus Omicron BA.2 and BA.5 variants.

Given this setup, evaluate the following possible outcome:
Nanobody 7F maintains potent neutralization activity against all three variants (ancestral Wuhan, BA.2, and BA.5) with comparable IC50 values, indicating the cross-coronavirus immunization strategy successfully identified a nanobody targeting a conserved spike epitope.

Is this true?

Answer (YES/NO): NO